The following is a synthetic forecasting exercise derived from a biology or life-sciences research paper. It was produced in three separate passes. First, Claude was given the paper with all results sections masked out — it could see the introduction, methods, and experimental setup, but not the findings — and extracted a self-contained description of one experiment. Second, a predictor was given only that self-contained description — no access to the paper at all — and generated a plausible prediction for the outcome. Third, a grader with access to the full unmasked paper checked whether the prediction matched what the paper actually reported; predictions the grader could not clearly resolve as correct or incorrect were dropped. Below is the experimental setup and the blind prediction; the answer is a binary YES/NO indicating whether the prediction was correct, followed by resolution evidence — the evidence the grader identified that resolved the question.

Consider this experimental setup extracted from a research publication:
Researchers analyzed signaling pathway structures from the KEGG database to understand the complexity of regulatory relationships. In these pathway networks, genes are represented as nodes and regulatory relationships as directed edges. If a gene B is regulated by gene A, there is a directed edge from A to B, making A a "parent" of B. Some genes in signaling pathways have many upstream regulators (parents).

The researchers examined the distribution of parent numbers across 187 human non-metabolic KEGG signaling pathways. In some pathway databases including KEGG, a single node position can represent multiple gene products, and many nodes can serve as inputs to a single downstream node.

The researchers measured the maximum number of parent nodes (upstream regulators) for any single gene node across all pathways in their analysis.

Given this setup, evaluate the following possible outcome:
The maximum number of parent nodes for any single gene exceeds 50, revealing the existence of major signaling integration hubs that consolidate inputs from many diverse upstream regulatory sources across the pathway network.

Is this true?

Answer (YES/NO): YES